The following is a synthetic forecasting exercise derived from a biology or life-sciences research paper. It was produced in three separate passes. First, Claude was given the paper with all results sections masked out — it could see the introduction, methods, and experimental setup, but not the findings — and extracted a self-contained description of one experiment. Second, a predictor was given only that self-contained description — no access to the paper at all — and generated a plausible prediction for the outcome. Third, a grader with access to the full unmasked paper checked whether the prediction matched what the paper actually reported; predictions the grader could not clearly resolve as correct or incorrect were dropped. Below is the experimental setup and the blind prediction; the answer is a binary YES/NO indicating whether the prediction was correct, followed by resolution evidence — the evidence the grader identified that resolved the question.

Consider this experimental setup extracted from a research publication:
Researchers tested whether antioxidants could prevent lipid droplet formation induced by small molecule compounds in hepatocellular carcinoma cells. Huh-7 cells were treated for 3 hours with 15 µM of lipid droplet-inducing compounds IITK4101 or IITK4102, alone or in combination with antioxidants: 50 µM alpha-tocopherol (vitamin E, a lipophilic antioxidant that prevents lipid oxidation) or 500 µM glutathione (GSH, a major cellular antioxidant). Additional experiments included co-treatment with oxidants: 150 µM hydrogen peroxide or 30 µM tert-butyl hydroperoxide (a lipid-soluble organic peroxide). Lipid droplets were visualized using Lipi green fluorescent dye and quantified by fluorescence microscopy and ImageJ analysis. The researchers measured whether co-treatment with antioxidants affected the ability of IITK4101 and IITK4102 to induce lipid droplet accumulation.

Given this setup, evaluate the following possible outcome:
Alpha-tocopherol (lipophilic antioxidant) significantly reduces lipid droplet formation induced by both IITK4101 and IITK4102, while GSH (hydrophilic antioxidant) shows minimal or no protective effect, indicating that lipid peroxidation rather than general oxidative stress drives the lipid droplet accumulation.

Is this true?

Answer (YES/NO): NO